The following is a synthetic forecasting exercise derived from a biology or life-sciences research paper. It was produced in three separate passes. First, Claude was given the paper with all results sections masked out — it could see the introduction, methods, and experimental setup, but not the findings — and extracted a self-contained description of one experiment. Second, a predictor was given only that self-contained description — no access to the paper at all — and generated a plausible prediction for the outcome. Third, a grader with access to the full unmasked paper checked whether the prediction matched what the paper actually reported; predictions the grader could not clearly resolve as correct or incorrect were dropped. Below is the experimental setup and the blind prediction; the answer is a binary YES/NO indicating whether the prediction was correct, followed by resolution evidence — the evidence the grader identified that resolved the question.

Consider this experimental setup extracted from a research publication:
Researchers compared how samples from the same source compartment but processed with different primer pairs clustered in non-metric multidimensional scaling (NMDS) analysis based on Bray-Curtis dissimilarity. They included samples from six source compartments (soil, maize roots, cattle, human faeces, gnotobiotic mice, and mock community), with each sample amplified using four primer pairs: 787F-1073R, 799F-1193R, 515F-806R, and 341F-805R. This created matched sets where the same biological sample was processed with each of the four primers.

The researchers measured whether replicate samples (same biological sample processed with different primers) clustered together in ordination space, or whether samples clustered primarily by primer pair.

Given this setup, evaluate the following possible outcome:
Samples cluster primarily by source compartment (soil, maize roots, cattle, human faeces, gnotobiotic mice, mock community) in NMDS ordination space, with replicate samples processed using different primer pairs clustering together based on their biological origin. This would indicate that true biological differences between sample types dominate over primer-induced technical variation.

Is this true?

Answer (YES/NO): YES